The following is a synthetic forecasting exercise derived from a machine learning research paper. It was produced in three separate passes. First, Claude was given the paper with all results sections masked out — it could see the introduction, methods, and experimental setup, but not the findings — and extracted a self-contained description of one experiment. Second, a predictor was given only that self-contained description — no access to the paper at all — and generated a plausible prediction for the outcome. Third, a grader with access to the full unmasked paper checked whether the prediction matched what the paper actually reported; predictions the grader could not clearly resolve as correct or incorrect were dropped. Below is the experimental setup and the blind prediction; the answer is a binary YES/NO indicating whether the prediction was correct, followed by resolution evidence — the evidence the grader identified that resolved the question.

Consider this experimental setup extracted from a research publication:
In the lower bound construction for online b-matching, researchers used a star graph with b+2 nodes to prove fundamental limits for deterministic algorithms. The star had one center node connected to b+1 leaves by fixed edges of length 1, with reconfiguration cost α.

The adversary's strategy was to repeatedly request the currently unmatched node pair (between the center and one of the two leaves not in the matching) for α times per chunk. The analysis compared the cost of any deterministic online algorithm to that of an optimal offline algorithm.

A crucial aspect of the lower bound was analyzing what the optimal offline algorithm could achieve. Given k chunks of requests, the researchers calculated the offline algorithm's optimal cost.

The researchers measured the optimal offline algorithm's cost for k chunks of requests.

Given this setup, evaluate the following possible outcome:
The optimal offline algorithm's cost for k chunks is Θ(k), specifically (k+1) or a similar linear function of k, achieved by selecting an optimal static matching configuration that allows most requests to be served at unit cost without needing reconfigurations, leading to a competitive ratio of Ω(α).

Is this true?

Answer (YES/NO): NO